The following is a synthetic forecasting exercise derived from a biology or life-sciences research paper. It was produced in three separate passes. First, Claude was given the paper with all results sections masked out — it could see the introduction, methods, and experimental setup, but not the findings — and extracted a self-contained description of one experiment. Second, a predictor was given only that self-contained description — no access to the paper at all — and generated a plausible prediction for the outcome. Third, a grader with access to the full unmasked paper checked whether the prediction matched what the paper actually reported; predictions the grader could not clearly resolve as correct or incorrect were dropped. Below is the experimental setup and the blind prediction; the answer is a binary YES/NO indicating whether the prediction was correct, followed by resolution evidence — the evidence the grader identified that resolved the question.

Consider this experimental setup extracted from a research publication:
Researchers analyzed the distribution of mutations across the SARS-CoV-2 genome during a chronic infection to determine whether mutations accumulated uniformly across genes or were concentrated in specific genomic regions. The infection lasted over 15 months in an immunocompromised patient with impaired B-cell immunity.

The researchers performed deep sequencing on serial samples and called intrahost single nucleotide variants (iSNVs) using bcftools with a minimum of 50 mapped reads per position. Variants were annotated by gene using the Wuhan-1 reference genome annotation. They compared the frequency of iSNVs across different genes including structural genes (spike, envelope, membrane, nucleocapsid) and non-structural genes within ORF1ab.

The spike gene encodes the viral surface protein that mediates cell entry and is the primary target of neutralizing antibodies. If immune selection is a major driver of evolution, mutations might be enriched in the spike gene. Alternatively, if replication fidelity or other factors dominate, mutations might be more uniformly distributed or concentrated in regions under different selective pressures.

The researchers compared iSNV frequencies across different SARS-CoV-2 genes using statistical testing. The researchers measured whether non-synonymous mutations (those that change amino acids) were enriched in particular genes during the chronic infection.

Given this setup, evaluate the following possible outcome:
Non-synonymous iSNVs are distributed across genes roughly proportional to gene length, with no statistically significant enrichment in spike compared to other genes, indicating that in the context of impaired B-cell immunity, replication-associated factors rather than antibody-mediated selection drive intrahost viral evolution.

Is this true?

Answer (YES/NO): NO